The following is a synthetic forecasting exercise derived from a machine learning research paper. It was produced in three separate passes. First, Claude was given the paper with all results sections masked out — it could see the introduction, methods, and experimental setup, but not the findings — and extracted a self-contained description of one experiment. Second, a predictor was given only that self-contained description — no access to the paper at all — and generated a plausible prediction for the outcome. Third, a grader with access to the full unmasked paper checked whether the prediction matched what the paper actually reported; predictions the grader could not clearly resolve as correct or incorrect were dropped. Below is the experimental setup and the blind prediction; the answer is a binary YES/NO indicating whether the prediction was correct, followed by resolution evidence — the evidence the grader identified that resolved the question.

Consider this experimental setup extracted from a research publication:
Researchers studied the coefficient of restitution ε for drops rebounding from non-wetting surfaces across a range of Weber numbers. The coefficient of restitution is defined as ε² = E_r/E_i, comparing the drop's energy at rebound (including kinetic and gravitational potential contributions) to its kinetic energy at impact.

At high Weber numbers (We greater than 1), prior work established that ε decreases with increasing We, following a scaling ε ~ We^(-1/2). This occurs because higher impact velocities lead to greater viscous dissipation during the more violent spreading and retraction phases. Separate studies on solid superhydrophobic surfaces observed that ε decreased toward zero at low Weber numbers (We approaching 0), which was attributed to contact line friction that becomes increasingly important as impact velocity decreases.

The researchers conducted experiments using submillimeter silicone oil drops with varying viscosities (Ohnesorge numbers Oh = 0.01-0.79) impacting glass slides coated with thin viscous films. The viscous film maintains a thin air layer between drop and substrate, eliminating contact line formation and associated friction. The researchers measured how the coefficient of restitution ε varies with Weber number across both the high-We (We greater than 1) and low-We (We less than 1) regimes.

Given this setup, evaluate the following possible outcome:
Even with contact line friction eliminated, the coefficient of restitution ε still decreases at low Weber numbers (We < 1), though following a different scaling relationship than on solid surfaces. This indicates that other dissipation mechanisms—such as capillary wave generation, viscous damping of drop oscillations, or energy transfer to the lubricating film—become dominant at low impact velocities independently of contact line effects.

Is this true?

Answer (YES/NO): NO